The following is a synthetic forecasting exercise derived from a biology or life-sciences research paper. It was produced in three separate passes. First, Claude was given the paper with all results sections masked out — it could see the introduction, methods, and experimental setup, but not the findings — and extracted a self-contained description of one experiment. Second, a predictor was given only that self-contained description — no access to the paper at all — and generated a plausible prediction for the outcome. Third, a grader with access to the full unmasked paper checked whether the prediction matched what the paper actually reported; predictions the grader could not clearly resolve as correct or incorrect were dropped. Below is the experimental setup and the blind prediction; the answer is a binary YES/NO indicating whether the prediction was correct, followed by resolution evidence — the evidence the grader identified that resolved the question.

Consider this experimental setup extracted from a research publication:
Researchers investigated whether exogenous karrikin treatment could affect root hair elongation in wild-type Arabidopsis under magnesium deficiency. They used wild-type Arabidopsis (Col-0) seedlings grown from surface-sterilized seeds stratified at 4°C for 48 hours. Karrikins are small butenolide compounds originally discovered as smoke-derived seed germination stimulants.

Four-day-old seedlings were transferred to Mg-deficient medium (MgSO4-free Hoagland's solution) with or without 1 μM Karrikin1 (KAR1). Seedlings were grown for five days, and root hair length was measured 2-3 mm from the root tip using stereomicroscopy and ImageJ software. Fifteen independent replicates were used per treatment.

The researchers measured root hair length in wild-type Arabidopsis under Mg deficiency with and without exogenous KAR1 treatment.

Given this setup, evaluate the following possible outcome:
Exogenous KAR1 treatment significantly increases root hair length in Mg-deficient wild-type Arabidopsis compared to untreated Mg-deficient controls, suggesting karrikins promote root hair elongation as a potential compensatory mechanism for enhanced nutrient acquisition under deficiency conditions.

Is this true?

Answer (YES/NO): YES